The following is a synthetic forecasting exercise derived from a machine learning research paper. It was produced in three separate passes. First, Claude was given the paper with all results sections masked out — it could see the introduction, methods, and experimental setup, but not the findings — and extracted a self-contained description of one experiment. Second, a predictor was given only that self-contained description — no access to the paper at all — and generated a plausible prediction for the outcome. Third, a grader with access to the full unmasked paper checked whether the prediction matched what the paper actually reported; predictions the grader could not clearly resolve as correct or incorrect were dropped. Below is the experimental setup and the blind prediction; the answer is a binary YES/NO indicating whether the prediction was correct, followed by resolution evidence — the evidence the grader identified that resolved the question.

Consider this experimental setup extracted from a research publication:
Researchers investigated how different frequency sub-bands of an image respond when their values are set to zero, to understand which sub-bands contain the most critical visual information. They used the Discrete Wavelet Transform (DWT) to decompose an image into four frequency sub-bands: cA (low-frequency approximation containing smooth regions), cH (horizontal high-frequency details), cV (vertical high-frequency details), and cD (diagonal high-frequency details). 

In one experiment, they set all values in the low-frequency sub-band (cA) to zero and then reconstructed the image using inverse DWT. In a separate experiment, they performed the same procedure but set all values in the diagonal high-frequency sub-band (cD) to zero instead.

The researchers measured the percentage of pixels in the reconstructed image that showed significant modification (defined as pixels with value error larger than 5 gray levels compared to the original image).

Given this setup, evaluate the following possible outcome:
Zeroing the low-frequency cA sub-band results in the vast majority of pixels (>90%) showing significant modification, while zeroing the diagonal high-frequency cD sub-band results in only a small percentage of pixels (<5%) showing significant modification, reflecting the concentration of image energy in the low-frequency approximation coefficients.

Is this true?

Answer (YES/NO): NO